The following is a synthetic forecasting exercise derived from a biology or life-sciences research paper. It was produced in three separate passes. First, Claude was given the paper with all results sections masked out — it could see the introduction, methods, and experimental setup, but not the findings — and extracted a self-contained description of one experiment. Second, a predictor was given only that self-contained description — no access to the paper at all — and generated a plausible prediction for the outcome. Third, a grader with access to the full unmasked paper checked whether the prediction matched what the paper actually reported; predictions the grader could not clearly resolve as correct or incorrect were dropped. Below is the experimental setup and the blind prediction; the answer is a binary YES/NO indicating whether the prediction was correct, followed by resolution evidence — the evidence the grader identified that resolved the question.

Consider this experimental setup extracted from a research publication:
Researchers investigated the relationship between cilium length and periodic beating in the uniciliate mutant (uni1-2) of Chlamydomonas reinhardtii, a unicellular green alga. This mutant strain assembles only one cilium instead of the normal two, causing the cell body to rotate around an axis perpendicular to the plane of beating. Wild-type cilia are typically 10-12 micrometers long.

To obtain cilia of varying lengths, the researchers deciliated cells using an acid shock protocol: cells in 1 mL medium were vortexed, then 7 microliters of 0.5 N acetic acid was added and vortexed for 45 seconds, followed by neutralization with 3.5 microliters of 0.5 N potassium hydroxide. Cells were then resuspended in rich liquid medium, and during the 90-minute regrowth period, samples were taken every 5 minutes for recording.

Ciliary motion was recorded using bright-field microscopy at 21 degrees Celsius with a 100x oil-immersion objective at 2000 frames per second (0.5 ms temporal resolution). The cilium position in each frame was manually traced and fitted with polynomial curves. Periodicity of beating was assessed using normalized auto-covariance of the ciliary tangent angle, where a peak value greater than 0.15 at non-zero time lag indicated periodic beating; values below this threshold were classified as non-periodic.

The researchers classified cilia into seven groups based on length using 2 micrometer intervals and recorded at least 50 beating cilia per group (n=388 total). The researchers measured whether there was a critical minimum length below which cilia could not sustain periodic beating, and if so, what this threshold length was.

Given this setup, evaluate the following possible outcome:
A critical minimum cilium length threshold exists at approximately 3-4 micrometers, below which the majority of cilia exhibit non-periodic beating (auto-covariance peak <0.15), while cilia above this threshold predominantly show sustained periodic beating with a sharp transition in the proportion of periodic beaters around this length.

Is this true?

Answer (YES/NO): NO